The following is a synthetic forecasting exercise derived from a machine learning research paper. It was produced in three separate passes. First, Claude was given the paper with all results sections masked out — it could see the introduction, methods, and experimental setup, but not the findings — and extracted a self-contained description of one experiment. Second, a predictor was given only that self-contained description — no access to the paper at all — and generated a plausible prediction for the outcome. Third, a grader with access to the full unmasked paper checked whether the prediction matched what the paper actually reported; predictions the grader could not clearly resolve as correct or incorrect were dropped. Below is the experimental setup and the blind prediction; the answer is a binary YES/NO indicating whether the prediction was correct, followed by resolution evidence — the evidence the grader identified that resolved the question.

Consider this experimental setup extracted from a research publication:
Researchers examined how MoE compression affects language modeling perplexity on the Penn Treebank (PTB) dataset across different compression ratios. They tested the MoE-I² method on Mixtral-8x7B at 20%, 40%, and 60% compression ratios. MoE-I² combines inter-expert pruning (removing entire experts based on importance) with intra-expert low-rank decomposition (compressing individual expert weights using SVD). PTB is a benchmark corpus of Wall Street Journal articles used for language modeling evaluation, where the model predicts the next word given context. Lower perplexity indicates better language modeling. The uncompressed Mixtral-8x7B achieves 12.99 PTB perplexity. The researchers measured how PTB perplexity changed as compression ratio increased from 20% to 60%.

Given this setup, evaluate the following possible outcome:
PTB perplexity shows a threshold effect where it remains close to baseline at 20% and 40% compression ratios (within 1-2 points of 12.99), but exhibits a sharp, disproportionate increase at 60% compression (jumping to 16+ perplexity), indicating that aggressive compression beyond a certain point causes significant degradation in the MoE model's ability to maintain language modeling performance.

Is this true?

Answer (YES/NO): NO